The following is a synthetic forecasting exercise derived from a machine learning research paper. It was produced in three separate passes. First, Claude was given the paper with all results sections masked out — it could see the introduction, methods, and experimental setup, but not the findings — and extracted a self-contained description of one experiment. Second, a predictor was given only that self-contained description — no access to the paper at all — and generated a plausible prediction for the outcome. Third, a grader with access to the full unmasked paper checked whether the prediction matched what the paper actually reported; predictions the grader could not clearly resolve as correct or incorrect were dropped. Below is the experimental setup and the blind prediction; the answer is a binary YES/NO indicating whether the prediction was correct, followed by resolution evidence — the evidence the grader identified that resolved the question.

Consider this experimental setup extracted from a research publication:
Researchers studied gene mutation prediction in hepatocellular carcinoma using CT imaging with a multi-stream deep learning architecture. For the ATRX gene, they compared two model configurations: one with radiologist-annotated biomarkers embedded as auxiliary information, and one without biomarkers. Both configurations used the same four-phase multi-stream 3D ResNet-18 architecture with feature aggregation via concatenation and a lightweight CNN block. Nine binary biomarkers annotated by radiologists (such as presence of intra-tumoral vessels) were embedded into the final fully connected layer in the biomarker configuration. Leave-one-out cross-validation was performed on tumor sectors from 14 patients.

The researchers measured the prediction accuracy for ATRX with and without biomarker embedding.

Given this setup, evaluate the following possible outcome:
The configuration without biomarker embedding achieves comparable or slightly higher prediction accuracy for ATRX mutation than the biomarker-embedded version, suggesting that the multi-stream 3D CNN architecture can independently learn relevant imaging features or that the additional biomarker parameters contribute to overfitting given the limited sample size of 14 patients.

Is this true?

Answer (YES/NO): NO